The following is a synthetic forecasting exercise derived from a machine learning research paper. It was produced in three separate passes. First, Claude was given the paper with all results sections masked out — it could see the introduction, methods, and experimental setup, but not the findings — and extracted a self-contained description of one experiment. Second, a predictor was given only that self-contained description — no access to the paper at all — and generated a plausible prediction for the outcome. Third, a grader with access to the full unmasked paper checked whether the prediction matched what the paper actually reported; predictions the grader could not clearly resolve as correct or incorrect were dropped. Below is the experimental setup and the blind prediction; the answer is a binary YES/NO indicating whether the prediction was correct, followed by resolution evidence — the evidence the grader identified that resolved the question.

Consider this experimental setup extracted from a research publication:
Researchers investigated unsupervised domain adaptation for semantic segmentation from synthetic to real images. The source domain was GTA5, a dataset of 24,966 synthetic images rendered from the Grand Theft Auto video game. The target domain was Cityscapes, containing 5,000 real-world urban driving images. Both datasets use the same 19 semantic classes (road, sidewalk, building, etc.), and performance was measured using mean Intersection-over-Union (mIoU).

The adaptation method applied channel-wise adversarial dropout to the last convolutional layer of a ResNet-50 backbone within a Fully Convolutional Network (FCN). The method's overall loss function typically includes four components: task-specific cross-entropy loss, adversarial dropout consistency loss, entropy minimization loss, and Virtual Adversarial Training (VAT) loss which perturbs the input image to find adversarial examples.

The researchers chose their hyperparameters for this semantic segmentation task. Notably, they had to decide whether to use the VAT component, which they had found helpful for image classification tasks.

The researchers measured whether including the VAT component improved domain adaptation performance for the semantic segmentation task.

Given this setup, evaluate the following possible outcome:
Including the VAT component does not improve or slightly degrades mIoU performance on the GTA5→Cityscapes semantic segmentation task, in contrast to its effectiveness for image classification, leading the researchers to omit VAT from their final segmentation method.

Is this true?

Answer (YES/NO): YES